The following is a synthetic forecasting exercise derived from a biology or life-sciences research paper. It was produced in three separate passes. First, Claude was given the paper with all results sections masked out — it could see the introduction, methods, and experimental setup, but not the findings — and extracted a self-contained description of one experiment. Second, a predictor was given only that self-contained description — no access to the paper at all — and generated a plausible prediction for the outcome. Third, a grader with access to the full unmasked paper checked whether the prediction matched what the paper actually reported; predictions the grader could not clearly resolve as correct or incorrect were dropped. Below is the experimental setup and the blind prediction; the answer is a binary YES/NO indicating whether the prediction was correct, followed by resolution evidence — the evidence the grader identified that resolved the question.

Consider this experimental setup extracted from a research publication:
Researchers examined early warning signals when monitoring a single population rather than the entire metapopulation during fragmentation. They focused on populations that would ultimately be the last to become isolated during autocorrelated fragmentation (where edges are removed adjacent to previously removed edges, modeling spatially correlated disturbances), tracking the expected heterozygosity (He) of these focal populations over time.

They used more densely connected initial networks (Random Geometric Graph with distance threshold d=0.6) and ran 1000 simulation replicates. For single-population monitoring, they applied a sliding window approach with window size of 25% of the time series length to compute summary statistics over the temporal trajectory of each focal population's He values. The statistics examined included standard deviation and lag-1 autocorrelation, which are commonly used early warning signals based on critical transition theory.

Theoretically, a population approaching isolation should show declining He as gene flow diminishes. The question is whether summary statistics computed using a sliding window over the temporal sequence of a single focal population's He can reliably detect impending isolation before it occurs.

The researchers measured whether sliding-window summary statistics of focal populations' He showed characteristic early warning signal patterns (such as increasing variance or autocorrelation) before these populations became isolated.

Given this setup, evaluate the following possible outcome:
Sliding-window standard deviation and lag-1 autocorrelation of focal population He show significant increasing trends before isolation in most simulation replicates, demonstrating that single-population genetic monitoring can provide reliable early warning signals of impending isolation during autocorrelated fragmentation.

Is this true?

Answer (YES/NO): NO